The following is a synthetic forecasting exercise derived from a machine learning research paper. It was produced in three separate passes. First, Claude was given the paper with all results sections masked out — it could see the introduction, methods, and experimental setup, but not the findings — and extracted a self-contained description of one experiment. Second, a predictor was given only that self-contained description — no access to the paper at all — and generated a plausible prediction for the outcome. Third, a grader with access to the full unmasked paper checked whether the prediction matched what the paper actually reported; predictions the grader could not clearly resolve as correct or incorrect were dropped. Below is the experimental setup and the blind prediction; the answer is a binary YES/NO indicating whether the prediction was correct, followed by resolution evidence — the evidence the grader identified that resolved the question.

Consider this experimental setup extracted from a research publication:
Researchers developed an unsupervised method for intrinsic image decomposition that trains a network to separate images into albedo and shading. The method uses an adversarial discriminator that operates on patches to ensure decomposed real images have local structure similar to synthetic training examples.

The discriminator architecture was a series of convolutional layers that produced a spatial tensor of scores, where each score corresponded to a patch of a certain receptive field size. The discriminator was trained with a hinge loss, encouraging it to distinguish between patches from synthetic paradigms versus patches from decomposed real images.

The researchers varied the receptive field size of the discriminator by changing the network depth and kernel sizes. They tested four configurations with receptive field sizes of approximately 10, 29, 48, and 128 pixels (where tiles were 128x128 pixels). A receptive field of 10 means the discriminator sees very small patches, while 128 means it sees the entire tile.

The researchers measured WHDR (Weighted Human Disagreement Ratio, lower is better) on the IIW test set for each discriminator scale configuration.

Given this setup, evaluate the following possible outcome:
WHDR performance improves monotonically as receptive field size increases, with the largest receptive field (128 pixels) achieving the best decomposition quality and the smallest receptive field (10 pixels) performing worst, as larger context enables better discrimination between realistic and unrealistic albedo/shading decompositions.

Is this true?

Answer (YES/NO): NO